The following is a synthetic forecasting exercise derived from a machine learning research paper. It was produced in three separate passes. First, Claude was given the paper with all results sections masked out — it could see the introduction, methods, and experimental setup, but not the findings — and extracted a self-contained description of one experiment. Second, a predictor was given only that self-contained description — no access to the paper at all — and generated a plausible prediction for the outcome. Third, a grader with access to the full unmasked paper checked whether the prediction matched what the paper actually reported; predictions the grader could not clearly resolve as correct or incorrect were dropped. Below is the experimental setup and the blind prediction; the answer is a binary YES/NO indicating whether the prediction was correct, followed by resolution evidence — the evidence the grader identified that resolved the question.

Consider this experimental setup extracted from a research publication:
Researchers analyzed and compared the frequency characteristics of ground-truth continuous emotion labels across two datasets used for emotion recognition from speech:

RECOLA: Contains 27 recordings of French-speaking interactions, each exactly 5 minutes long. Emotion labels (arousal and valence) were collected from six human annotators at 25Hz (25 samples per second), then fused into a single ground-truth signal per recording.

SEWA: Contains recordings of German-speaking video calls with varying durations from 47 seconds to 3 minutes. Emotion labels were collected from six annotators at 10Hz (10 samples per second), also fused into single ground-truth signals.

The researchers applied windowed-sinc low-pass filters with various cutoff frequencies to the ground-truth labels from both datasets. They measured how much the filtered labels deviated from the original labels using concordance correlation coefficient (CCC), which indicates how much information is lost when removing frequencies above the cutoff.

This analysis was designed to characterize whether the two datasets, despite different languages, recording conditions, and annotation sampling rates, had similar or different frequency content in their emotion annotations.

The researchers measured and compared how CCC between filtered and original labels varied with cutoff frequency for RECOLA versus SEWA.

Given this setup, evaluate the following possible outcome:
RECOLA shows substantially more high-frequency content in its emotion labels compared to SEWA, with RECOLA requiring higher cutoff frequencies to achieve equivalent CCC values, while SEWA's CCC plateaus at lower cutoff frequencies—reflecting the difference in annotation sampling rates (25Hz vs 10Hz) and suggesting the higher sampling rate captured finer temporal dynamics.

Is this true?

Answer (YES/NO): NO